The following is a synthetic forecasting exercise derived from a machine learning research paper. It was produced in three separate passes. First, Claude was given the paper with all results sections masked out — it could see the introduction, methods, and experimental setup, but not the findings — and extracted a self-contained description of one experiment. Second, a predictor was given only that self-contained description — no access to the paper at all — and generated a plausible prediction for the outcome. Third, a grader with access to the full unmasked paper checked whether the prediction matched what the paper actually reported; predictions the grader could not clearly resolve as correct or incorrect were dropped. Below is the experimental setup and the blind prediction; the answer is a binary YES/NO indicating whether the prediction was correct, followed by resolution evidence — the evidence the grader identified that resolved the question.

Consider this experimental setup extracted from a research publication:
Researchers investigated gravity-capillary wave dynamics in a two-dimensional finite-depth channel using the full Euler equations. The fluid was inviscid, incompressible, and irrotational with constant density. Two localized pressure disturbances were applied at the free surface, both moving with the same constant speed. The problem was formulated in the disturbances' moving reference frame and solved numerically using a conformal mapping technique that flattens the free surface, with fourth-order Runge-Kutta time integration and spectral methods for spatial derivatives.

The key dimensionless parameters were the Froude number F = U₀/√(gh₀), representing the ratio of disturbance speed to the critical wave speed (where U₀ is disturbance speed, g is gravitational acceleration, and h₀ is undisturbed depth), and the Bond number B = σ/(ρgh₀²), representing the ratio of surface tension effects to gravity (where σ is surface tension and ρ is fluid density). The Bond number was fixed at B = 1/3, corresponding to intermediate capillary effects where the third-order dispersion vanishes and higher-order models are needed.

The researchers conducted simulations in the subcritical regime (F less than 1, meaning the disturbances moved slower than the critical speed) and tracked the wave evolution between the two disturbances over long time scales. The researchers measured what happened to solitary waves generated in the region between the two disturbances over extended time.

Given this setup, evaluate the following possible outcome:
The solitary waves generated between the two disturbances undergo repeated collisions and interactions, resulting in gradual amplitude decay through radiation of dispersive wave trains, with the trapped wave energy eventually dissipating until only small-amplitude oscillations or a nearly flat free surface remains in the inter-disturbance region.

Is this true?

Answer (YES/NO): NO